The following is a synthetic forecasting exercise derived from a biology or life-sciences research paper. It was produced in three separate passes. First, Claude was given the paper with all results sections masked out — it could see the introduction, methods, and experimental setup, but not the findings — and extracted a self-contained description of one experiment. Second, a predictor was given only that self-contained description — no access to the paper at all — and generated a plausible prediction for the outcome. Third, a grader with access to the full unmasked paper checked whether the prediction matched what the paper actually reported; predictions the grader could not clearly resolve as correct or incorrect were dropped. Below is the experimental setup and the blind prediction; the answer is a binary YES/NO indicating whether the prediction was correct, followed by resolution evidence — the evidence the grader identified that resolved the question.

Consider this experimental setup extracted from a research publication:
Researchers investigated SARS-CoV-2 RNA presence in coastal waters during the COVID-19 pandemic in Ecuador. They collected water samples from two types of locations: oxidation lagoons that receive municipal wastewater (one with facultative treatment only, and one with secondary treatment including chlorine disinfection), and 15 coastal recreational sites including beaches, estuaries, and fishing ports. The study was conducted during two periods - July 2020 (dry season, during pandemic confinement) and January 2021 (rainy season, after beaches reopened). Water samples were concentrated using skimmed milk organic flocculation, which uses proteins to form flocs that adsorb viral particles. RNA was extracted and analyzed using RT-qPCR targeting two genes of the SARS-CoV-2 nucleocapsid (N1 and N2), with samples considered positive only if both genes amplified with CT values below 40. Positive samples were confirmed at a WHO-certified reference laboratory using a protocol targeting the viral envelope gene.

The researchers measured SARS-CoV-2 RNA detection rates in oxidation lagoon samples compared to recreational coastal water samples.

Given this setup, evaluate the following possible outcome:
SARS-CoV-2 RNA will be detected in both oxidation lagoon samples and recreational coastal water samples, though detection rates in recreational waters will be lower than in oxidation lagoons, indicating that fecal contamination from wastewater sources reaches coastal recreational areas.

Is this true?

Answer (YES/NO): YES